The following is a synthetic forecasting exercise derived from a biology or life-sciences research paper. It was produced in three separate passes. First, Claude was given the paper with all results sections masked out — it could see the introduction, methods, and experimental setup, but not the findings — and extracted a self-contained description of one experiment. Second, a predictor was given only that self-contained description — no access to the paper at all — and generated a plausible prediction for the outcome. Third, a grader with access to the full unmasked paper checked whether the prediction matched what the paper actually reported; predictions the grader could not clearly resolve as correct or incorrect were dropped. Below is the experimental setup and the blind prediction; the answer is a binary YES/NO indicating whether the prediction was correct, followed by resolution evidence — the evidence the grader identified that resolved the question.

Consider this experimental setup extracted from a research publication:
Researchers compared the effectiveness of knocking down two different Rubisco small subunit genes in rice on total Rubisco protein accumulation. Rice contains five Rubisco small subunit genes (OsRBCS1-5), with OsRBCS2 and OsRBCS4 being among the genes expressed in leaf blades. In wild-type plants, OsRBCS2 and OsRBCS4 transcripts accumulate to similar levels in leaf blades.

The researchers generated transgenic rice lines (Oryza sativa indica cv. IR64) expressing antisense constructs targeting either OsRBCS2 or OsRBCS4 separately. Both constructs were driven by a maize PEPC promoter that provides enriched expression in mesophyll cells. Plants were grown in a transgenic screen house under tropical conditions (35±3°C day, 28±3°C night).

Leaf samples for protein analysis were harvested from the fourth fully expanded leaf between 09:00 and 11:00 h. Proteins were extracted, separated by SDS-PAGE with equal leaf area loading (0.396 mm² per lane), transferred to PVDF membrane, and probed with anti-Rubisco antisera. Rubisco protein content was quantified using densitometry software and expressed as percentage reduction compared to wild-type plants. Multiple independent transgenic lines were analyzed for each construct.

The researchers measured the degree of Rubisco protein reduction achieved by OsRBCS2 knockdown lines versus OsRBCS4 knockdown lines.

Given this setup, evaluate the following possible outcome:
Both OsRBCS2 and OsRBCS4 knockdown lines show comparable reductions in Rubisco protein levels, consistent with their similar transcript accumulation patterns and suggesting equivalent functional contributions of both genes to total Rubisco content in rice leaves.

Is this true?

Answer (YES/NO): NO